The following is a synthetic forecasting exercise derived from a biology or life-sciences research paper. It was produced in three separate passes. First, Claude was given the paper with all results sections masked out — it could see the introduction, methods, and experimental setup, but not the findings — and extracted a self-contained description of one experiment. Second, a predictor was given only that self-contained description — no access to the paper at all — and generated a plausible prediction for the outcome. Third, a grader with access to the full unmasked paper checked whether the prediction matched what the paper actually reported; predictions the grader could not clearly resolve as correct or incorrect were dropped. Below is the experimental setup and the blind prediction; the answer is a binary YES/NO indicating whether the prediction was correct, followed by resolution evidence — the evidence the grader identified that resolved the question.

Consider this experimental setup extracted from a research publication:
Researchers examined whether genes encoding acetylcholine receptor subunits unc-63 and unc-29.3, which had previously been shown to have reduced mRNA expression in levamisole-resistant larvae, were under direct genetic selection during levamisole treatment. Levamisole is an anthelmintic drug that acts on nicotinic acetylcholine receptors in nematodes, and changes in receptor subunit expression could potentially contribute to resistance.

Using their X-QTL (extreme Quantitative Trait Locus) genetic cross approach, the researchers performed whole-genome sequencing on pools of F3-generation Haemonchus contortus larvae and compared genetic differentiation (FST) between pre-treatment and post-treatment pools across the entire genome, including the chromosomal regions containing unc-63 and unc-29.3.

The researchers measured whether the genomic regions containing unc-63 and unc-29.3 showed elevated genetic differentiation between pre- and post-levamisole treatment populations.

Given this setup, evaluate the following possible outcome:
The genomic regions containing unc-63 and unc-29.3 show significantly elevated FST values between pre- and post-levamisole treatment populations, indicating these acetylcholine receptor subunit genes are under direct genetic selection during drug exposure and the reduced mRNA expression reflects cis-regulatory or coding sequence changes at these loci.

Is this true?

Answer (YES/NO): NO